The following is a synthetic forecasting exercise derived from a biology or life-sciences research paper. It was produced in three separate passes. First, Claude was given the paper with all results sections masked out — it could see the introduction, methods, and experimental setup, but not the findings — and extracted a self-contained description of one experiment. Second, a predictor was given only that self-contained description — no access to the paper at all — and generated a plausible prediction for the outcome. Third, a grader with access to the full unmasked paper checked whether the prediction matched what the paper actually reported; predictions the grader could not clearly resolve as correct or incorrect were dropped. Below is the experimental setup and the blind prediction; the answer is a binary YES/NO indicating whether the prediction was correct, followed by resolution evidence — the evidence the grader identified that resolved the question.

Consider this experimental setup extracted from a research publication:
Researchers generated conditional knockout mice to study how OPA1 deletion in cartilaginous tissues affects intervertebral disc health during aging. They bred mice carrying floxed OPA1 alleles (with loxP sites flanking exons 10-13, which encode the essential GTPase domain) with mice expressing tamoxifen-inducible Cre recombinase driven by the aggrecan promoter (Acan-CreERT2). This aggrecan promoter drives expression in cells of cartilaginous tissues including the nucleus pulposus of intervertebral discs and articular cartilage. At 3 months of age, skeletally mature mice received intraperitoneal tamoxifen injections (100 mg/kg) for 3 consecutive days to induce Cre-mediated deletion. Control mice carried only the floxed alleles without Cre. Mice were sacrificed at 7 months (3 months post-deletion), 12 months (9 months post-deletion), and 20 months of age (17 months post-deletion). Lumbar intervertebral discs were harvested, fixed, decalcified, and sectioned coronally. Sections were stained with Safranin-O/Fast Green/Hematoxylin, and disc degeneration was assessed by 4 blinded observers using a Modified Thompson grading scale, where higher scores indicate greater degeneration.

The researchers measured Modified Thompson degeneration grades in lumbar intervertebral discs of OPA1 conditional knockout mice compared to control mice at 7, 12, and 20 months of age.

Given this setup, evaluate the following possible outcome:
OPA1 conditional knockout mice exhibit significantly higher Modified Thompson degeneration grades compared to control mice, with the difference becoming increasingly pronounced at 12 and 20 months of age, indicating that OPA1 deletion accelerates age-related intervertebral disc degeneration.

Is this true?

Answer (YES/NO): NO